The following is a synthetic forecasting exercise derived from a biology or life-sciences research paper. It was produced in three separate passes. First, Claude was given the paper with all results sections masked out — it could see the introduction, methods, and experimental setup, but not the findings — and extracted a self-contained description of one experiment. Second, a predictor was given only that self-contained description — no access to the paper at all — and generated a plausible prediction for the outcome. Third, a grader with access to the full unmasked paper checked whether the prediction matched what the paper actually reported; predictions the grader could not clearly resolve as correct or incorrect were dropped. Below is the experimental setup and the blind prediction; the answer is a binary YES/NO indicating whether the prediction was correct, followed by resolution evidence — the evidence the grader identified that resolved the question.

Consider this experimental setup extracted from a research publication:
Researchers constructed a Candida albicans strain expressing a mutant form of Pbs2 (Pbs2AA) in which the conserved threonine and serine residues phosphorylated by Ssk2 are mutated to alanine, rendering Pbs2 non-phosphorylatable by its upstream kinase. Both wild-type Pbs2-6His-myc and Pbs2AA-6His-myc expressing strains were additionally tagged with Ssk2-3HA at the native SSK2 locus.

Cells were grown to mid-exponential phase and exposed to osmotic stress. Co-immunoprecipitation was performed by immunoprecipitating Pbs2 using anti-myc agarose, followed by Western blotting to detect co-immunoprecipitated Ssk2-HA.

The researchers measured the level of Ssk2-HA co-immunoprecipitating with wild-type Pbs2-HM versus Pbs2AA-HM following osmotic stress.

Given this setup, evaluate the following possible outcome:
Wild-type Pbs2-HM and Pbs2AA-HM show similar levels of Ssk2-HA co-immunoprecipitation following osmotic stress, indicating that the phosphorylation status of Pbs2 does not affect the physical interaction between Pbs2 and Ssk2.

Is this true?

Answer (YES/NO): NO